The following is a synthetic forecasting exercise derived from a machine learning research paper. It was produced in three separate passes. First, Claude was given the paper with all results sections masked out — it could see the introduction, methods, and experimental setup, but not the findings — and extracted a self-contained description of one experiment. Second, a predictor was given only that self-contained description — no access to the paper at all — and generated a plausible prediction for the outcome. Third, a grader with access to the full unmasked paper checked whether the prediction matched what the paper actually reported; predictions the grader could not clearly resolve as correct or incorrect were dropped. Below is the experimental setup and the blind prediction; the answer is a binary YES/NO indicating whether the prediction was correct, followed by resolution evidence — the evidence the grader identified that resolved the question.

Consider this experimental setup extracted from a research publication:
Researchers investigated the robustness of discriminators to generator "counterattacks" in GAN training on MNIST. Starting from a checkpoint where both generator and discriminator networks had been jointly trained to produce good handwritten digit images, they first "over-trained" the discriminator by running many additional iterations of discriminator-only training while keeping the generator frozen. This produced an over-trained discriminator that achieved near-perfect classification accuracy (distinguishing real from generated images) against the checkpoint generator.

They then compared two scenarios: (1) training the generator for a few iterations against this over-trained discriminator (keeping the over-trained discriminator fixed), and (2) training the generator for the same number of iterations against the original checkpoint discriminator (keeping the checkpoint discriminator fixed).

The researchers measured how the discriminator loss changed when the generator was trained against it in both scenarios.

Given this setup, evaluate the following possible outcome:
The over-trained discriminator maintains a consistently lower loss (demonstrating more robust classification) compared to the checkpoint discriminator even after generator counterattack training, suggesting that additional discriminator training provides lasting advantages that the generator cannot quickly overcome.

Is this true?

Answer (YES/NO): NO